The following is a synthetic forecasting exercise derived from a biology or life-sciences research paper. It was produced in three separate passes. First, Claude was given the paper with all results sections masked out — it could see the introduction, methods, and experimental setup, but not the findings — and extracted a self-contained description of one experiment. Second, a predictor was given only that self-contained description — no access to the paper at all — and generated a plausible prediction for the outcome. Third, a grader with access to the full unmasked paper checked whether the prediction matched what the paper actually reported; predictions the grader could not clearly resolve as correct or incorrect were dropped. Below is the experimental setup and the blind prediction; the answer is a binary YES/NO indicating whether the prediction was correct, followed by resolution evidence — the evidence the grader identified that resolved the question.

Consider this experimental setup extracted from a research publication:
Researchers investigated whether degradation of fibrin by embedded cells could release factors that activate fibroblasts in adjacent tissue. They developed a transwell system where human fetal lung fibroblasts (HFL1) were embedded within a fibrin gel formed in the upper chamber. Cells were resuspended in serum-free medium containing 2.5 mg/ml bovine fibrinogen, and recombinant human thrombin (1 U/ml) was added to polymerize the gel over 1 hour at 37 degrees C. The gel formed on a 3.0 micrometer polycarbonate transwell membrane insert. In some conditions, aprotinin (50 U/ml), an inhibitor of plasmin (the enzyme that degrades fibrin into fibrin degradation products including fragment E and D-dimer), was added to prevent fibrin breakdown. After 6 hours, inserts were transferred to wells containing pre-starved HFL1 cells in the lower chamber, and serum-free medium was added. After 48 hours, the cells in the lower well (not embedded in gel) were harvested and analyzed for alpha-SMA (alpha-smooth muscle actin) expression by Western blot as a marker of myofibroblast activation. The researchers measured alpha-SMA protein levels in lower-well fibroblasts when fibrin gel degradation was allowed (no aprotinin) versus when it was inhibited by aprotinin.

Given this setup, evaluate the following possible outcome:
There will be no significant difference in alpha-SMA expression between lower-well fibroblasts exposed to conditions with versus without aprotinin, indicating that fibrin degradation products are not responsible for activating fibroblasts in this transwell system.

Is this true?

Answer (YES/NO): NO